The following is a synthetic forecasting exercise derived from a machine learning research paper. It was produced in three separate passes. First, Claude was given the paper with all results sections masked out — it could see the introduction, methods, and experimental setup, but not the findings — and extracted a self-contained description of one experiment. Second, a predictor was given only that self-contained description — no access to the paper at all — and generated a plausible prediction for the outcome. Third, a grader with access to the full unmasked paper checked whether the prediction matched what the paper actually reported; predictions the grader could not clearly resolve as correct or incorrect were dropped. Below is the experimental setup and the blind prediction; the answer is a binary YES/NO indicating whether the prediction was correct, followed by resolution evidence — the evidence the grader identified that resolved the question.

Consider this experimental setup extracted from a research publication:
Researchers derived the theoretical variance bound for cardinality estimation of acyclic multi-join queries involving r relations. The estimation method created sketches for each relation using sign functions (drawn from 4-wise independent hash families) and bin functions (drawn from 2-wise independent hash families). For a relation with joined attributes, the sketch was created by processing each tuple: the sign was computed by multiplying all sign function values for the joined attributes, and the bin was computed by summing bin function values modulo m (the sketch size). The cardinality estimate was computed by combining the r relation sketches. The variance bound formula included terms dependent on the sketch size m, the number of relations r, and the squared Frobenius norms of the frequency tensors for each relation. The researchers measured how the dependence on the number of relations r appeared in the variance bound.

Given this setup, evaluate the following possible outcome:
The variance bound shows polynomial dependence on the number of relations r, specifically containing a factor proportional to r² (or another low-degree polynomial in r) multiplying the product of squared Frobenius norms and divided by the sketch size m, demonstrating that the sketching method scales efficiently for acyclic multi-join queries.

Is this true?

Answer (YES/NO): NO